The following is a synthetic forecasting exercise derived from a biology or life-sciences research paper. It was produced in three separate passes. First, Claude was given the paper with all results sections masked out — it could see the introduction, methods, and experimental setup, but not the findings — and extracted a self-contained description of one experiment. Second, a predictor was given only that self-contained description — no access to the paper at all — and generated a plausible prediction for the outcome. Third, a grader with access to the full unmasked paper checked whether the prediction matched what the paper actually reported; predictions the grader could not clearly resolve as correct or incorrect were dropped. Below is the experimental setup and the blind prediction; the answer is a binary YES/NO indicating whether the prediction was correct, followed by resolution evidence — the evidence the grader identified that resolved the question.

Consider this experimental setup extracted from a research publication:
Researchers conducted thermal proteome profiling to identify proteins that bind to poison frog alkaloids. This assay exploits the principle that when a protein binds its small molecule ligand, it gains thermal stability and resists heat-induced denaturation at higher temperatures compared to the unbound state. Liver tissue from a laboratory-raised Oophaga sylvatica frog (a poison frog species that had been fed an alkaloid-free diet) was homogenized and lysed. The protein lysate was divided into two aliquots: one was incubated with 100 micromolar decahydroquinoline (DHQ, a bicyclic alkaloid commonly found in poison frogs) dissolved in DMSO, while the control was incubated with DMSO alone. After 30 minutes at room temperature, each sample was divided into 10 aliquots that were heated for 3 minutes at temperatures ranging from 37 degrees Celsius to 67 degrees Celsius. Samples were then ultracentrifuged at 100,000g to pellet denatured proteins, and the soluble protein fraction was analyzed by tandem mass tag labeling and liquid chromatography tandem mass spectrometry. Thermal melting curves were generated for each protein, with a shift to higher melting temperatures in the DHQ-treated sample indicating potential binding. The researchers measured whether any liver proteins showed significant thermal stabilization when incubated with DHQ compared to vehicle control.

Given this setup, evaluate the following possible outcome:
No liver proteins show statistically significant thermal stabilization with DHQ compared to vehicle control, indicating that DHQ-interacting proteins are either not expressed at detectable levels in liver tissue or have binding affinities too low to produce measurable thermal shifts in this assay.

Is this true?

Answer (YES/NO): NO